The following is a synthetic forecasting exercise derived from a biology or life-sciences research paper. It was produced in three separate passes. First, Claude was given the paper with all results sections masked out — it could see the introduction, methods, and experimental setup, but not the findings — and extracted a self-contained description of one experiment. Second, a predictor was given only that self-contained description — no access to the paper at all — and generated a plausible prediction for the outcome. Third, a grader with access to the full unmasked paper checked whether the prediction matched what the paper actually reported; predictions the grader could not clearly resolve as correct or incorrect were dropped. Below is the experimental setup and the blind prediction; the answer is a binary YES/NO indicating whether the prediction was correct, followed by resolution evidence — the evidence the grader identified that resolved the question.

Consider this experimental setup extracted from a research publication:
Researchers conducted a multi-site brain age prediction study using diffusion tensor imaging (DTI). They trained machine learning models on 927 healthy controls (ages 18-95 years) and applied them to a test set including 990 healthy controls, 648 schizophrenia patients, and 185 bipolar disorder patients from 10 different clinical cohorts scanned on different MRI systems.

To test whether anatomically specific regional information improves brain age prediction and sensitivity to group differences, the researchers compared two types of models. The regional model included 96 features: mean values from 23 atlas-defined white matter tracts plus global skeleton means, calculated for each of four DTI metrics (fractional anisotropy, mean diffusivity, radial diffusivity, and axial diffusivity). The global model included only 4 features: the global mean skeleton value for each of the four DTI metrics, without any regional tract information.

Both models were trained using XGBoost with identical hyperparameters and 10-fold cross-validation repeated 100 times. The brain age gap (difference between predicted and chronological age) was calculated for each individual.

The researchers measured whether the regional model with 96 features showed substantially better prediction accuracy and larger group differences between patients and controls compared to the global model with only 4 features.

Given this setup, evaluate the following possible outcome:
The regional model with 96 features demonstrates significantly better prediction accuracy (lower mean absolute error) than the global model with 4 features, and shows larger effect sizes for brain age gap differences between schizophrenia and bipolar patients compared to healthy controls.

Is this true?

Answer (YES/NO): NO